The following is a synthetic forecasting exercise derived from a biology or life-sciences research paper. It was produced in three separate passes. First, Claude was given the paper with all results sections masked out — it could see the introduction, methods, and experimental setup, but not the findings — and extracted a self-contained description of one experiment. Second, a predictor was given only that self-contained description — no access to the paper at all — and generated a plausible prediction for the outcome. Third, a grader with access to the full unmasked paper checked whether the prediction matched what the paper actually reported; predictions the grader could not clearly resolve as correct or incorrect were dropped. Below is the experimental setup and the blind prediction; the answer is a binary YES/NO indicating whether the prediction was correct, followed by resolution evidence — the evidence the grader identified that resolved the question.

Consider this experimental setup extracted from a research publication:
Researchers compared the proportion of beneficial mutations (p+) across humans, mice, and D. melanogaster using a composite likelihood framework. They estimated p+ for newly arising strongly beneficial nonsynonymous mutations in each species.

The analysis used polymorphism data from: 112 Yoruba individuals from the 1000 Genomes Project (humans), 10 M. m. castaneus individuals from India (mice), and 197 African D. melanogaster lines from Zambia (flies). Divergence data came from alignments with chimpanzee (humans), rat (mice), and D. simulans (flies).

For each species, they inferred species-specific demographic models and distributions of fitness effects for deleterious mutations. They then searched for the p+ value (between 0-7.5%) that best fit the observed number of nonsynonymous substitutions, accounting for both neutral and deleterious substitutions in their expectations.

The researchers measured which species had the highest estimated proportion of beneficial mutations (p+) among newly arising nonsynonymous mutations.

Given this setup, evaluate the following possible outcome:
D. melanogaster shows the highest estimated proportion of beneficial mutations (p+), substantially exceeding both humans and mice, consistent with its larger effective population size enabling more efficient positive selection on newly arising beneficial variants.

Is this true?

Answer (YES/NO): NO